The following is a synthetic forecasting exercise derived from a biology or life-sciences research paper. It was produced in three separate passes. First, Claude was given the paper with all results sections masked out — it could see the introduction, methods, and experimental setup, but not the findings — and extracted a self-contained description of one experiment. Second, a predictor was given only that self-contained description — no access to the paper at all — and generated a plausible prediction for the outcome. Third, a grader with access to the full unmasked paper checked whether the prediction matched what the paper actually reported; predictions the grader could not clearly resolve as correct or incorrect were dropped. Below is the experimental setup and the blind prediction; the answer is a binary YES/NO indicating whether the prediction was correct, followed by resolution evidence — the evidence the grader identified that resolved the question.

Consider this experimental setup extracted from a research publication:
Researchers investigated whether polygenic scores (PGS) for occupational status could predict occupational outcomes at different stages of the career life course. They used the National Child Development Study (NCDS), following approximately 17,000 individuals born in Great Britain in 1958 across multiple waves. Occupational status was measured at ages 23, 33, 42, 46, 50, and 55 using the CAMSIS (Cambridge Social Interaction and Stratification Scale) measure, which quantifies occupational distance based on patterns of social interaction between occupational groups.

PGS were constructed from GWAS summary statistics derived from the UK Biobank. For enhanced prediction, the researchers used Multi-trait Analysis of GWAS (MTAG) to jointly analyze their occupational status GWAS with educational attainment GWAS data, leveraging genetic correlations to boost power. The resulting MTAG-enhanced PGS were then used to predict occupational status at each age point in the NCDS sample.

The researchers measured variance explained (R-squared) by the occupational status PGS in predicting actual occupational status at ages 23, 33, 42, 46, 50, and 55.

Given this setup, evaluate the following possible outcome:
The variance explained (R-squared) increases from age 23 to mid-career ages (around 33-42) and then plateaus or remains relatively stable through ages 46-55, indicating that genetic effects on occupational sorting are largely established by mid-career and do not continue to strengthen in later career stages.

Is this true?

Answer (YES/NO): NO